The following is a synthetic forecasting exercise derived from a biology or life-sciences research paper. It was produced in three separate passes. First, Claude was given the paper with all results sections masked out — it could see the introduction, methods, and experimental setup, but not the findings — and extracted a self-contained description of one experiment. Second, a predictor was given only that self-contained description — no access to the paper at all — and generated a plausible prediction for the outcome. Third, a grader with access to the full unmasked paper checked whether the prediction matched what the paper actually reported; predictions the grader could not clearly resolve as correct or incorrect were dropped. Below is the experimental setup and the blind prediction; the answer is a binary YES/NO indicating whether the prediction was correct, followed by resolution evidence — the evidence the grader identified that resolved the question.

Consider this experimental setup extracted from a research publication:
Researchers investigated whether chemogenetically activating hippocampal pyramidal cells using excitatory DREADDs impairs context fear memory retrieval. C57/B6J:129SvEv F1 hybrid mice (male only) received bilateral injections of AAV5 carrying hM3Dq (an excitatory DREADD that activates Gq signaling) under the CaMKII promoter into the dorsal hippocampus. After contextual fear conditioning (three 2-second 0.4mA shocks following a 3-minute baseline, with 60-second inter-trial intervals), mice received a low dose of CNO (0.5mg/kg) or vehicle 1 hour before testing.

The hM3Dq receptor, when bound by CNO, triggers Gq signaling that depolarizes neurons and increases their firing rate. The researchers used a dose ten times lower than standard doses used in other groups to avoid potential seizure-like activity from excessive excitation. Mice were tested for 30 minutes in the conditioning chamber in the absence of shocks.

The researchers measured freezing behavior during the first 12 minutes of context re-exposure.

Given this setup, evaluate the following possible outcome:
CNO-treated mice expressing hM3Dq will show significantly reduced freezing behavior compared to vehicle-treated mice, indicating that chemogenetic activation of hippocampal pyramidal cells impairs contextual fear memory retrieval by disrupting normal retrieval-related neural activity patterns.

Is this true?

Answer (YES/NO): YES